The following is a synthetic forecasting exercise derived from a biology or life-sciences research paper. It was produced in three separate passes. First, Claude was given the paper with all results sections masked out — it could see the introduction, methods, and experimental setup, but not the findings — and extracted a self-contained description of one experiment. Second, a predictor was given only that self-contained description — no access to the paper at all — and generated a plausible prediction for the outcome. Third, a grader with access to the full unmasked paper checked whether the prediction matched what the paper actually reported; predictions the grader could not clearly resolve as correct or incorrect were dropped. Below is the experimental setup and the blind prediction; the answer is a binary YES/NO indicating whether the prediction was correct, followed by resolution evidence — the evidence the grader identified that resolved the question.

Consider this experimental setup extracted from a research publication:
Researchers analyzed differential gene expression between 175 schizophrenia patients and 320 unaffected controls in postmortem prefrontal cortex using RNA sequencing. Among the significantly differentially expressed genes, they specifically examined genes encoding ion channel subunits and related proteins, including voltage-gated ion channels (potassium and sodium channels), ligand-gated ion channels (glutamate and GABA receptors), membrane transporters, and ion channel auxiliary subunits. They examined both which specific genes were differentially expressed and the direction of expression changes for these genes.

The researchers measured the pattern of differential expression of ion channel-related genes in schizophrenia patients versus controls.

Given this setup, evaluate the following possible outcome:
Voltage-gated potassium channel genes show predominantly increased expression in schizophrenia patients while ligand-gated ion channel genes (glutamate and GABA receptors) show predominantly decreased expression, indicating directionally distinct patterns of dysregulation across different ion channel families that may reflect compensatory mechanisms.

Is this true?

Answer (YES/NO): NO